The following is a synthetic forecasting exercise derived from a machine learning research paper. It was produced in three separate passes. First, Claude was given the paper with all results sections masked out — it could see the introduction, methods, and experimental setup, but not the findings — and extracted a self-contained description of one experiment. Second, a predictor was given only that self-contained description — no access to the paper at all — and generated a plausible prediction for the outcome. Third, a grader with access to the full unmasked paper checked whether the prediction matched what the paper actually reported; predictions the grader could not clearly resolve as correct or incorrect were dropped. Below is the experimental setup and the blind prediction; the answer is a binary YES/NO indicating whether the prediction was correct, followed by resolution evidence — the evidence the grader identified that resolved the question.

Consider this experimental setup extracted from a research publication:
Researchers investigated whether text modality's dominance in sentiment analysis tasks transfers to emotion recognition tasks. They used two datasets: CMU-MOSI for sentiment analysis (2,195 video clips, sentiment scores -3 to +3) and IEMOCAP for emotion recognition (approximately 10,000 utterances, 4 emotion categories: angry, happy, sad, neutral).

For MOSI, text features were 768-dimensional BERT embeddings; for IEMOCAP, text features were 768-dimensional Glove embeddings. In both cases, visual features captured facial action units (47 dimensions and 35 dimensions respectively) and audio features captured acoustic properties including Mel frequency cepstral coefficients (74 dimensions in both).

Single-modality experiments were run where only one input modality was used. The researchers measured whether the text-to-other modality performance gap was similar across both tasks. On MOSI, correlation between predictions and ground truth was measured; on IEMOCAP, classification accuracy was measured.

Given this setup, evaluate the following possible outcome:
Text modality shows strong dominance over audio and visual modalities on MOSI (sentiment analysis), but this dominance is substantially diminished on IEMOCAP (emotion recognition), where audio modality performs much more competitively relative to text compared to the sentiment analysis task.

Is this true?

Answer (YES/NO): YES